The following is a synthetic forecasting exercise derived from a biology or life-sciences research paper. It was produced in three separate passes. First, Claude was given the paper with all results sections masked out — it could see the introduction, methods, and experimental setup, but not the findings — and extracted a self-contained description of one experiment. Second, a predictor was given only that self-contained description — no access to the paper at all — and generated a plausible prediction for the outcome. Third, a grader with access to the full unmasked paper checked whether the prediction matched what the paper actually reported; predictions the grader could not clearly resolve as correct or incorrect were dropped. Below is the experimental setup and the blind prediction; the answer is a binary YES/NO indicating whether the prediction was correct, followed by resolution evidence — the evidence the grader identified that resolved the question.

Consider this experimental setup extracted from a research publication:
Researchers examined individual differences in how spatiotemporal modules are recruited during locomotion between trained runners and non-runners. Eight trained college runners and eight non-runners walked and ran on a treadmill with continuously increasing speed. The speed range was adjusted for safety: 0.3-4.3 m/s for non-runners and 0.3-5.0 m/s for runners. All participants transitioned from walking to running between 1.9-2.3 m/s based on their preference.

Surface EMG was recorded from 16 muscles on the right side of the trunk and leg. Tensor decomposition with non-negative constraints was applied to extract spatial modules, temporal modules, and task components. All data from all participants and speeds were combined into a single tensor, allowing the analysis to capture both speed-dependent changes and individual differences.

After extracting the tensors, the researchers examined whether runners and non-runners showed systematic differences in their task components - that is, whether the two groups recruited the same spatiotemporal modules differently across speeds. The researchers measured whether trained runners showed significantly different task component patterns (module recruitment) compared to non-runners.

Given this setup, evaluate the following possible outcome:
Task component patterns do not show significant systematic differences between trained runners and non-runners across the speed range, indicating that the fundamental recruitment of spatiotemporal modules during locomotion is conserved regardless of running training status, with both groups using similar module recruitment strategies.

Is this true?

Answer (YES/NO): YES